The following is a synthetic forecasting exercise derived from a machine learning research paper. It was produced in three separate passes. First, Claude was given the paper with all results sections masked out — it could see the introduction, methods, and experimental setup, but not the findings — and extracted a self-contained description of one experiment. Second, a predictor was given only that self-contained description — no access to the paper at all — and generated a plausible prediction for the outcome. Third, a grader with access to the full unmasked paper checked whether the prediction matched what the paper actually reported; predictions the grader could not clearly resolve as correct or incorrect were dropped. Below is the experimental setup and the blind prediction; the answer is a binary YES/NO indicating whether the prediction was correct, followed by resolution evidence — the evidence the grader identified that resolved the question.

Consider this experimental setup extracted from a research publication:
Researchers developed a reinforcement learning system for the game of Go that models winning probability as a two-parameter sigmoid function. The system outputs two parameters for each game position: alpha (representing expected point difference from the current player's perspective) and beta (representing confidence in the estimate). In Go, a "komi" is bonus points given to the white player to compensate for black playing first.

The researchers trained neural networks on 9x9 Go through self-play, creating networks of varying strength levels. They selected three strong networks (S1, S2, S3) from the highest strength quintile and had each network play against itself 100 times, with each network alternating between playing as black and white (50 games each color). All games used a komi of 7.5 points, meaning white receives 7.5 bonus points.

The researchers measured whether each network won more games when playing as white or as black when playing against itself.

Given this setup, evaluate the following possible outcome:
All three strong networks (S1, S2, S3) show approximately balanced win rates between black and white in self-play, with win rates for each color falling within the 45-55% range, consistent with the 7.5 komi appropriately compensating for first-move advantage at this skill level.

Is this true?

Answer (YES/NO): NO